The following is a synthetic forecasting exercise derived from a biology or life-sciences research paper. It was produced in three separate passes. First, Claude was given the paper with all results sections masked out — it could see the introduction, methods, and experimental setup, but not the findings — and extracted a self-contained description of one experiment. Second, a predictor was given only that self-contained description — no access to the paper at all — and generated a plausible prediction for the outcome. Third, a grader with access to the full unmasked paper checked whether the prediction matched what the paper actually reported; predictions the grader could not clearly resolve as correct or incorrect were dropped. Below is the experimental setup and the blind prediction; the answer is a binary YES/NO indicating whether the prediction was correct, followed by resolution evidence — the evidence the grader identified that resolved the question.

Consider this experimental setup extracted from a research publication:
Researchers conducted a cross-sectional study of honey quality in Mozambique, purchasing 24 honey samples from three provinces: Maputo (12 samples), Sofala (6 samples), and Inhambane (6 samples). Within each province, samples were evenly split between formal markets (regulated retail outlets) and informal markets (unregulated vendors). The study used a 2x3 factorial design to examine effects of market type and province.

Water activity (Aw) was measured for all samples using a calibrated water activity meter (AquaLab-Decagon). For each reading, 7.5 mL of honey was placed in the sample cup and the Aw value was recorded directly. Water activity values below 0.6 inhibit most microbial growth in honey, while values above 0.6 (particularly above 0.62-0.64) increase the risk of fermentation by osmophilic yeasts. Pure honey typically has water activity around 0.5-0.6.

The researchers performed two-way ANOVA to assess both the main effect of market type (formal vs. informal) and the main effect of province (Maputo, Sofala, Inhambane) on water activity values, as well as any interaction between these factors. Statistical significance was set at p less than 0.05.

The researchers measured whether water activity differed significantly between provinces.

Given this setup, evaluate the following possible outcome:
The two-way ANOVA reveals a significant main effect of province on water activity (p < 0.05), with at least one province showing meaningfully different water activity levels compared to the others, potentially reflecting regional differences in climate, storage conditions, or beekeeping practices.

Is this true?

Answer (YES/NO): NO